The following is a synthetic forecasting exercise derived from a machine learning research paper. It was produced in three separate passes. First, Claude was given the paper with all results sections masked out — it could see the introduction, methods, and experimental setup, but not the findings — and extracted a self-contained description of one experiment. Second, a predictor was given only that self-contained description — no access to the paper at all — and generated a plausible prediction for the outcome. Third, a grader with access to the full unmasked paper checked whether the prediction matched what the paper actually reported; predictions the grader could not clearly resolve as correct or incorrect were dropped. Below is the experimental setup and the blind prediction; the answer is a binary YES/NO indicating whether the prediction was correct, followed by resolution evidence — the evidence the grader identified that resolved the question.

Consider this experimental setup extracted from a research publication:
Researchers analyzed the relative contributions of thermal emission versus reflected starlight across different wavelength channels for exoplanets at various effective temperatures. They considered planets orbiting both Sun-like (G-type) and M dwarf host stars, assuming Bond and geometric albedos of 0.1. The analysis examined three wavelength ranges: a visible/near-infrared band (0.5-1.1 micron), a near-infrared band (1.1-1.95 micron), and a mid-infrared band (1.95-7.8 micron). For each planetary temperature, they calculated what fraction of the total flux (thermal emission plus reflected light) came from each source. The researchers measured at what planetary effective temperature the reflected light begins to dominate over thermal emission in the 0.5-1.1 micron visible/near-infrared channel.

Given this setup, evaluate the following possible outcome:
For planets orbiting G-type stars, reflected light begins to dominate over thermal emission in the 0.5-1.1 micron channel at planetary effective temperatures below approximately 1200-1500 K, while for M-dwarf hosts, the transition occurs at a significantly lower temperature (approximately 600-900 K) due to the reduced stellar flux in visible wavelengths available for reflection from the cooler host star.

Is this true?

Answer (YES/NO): NO